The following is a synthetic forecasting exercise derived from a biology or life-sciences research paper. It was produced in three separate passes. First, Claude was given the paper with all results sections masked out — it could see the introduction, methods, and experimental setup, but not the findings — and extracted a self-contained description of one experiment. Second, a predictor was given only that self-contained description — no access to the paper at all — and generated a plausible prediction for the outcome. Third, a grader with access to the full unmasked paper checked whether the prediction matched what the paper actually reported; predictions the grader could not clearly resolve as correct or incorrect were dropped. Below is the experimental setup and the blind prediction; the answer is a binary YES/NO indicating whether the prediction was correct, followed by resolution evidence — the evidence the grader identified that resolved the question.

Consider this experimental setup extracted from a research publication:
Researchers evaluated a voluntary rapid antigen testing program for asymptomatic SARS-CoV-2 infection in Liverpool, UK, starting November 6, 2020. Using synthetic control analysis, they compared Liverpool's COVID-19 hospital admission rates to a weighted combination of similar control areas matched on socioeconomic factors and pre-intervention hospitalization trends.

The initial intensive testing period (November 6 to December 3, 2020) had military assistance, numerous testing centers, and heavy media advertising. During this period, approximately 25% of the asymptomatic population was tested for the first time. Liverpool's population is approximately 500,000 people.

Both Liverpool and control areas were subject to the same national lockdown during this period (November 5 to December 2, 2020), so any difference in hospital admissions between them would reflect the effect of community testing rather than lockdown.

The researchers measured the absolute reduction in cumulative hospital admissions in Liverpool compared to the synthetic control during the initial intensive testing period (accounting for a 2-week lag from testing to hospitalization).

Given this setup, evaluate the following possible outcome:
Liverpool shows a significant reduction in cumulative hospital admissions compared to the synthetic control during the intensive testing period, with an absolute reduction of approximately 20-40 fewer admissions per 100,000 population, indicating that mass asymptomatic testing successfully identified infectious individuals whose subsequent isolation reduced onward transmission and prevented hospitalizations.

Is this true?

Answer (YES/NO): YES